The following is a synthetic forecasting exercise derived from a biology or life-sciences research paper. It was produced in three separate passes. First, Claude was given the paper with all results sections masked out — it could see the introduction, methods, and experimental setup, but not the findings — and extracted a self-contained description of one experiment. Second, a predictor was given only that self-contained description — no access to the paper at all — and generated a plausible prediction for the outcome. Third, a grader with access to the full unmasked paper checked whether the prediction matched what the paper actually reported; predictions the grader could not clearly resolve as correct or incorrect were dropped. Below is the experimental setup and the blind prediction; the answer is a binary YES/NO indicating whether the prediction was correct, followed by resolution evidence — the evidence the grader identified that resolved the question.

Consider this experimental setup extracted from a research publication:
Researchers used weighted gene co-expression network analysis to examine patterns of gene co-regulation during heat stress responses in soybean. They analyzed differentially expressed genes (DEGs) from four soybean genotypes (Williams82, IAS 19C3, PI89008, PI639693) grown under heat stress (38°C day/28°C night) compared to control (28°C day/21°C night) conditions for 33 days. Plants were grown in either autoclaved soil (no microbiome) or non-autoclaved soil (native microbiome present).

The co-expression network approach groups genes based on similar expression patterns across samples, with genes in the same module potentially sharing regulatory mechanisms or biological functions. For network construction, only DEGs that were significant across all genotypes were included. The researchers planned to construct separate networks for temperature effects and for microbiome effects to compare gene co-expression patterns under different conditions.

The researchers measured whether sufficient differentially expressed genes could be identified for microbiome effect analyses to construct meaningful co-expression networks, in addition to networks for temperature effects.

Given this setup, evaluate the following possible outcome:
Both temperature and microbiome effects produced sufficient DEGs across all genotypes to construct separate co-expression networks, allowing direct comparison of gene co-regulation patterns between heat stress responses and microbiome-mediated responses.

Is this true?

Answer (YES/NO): NO